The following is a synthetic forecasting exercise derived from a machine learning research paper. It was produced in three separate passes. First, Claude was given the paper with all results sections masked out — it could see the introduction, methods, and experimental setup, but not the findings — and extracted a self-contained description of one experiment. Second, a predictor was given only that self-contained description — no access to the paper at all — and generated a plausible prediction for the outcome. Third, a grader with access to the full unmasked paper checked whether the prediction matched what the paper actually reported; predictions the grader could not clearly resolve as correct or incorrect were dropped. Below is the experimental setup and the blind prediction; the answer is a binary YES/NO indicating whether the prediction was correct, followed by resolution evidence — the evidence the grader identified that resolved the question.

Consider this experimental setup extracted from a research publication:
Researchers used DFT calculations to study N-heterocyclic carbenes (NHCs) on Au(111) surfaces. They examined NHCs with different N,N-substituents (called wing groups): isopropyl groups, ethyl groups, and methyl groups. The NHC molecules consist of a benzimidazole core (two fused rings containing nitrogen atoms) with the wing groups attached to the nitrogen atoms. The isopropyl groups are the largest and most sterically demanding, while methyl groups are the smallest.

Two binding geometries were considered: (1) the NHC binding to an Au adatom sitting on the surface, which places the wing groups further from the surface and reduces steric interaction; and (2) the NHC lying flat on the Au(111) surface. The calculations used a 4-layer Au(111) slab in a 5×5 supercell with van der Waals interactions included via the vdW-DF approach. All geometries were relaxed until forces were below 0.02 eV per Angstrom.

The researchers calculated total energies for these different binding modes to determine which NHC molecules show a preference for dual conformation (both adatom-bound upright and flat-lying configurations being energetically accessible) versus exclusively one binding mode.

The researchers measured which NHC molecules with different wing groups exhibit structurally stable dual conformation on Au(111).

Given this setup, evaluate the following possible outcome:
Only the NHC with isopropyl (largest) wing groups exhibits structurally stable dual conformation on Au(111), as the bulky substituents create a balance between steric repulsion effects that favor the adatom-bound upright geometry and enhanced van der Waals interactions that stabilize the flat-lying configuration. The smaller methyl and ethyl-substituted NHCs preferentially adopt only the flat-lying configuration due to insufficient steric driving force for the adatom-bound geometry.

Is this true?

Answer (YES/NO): YES